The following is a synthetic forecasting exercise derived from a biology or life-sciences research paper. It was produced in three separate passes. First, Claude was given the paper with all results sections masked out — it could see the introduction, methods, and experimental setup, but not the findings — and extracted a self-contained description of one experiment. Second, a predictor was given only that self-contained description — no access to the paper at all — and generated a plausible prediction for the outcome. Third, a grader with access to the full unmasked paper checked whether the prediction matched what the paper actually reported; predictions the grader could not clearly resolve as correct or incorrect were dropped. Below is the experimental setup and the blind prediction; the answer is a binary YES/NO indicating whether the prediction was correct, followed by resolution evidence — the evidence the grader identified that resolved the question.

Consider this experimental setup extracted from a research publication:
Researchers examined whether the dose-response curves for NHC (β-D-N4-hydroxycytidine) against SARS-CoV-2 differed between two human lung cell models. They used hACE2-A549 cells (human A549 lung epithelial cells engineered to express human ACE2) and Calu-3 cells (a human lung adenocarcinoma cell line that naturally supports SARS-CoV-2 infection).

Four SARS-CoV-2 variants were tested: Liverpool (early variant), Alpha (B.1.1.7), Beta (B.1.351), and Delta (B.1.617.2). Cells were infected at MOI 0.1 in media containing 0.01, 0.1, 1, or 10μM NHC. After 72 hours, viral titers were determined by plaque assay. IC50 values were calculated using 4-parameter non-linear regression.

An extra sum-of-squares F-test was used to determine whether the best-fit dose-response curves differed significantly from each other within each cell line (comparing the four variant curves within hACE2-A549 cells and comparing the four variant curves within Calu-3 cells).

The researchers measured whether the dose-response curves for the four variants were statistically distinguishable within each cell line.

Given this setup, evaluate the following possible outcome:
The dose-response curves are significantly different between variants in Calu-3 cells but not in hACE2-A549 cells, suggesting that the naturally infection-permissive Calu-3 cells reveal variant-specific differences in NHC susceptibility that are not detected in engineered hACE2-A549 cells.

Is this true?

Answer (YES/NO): NO